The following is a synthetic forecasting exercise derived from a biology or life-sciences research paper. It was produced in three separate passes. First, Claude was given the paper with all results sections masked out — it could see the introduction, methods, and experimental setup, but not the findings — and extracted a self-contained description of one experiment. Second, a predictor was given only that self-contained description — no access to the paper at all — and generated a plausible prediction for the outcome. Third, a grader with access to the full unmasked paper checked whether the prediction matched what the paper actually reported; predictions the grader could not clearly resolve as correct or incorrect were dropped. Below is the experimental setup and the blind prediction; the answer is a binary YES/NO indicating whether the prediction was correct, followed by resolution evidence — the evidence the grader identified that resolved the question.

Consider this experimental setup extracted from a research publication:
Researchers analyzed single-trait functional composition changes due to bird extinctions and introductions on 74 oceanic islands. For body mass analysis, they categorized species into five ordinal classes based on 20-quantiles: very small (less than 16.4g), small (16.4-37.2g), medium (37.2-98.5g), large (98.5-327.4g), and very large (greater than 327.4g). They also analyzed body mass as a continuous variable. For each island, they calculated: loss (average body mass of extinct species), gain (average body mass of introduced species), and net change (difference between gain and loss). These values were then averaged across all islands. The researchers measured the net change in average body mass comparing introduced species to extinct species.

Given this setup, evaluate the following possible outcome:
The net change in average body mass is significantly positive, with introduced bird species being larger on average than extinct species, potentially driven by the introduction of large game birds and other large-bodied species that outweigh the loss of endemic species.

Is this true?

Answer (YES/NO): NO